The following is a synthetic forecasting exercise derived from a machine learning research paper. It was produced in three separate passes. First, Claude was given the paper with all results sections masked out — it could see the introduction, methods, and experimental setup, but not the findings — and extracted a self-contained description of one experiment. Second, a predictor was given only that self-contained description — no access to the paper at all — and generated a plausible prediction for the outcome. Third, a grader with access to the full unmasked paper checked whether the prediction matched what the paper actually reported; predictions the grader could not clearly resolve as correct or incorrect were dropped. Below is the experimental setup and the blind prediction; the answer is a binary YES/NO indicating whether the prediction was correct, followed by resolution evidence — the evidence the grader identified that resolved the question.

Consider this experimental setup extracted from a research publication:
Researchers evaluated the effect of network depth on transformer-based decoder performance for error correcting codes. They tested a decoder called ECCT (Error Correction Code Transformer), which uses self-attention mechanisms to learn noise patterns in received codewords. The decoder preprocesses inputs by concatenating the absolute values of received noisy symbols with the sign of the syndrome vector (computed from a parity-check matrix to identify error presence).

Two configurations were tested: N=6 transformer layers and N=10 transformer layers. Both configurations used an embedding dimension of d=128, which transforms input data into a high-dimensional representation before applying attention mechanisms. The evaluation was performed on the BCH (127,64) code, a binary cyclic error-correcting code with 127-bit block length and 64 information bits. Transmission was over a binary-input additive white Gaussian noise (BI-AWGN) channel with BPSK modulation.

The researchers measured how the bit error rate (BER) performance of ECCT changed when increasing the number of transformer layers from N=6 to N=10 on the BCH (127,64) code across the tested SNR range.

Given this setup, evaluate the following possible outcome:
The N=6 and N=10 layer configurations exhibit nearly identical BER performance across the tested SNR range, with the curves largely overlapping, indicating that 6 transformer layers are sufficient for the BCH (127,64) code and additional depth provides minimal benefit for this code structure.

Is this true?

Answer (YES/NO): NO